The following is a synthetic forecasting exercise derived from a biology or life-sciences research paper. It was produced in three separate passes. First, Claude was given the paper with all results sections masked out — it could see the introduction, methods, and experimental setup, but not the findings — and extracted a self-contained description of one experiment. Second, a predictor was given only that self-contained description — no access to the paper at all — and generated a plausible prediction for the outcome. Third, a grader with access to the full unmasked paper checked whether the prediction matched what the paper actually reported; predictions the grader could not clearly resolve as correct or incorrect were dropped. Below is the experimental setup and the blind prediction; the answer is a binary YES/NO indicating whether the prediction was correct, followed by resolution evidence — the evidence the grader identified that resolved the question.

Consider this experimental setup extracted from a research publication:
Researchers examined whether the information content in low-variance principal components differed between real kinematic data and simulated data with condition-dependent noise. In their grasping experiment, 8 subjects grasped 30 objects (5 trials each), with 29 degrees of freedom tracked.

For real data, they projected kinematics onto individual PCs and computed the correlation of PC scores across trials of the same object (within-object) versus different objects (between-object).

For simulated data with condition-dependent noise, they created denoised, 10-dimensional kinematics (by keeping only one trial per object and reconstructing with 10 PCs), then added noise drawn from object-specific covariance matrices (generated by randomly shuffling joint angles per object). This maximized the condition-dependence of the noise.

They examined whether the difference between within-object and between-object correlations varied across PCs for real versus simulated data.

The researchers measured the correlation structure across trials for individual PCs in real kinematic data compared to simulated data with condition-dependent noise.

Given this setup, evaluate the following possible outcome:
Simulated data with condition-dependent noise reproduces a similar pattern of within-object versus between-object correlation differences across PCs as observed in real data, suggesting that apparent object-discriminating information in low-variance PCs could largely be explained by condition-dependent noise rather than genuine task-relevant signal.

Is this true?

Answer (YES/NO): NO